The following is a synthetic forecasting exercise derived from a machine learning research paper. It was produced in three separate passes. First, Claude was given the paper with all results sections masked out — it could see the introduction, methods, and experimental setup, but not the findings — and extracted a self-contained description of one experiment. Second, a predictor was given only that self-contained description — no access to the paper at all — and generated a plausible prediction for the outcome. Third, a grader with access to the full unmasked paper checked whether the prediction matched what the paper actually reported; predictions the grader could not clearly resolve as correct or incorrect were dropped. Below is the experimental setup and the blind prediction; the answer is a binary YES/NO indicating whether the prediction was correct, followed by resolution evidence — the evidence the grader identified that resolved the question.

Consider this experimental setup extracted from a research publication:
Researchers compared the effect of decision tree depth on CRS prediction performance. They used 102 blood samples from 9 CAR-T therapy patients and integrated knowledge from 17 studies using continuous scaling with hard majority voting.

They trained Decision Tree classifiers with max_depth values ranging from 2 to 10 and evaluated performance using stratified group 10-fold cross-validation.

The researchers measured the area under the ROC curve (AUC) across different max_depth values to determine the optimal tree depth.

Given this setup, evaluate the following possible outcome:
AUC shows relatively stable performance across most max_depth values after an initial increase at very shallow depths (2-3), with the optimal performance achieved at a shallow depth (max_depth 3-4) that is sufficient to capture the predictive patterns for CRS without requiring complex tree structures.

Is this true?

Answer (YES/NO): NO